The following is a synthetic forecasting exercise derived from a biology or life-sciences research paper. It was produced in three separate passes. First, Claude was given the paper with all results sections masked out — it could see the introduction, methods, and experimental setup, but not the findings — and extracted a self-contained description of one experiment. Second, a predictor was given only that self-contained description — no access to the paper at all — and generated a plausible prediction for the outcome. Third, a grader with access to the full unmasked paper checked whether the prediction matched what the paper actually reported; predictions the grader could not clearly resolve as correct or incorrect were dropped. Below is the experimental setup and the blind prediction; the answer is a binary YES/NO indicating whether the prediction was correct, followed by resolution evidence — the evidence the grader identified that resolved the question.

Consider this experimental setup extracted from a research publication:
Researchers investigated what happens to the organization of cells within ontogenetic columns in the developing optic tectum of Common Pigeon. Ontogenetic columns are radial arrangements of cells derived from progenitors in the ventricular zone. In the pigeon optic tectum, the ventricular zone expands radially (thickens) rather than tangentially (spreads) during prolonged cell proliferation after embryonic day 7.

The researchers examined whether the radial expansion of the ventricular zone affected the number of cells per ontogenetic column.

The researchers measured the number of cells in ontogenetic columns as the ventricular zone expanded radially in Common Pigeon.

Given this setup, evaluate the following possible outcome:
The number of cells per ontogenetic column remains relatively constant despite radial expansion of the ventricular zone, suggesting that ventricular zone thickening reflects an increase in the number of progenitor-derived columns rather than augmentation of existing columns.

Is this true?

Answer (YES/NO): NO